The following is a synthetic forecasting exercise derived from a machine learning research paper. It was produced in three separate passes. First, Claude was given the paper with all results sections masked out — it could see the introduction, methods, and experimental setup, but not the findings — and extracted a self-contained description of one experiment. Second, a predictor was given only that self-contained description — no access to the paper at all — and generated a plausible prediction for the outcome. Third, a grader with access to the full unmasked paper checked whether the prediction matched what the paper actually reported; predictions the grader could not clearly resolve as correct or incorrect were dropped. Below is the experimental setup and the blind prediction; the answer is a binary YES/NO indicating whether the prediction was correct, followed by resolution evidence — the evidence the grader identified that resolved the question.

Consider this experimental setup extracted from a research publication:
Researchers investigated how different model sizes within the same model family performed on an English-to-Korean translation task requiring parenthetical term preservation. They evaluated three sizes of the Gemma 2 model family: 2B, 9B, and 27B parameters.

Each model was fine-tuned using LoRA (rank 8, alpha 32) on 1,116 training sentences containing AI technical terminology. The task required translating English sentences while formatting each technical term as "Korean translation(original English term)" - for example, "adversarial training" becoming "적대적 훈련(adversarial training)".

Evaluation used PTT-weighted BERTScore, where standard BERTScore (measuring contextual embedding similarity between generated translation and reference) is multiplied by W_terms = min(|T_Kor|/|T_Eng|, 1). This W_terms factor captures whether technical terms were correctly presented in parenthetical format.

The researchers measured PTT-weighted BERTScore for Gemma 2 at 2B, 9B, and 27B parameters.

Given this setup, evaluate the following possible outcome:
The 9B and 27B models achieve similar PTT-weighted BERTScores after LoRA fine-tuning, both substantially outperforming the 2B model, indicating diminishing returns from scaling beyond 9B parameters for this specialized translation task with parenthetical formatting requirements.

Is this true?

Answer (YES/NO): NO